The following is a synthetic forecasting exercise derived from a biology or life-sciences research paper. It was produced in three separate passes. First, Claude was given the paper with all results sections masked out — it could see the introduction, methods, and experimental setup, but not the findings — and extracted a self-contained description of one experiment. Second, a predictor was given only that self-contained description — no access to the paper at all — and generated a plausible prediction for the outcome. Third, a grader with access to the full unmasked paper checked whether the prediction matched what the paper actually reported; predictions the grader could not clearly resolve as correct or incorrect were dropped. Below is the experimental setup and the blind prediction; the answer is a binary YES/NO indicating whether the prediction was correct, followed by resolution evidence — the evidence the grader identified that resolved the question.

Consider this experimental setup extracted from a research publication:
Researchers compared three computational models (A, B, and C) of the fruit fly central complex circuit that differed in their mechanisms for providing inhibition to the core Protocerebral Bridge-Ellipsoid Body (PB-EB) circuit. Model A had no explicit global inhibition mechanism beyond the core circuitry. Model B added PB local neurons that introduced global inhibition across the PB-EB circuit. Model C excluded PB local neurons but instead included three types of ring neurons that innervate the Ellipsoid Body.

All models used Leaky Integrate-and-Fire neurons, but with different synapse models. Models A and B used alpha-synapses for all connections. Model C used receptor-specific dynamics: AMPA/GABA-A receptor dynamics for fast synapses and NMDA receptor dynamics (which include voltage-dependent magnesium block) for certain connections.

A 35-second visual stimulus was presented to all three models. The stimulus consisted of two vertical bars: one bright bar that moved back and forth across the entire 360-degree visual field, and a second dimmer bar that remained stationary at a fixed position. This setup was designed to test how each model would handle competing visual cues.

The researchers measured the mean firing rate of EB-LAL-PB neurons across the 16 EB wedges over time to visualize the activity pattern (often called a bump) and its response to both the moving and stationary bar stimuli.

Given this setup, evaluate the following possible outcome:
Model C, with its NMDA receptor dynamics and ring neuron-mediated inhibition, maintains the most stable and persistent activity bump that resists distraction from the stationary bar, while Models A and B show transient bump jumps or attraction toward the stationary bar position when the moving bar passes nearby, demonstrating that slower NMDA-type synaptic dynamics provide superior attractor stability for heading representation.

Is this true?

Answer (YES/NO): NO